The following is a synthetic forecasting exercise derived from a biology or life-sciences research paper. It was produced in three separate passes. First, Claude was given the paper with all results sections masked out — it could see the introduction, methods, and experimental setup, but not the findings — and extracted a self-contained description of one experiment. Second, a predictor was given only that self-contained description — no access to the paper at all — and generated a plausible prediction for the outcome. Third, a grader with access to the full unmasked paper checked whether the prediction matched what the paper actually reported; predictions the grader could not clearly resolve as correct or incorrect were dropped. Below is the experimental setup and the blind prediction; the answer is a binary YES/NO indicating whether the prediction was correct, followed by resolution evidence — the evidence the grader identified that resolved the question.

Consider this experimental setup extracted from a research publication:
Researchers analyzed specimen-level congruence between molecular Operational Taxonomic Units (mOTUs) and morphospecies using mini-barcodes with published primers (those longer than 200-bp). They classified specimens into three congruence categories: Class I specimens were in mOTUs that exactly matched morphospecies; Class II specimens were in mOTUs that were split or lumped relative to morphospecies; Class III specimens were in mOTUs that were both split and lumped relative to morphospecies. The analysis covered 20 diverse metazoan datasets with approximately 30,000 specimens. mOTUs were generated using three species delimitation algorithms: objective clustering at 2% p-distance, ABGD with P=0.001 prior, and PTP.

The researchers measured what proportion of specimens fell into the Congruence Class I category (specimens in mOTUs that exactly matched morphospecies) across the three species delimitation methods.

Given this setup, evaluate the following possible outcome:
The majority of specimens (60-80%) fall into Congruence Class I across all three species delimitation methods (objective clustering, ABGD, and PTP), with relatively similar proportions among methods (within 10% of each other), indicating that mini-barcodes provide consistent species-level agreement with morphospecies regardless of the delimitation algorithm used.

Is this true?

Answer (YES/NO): YES